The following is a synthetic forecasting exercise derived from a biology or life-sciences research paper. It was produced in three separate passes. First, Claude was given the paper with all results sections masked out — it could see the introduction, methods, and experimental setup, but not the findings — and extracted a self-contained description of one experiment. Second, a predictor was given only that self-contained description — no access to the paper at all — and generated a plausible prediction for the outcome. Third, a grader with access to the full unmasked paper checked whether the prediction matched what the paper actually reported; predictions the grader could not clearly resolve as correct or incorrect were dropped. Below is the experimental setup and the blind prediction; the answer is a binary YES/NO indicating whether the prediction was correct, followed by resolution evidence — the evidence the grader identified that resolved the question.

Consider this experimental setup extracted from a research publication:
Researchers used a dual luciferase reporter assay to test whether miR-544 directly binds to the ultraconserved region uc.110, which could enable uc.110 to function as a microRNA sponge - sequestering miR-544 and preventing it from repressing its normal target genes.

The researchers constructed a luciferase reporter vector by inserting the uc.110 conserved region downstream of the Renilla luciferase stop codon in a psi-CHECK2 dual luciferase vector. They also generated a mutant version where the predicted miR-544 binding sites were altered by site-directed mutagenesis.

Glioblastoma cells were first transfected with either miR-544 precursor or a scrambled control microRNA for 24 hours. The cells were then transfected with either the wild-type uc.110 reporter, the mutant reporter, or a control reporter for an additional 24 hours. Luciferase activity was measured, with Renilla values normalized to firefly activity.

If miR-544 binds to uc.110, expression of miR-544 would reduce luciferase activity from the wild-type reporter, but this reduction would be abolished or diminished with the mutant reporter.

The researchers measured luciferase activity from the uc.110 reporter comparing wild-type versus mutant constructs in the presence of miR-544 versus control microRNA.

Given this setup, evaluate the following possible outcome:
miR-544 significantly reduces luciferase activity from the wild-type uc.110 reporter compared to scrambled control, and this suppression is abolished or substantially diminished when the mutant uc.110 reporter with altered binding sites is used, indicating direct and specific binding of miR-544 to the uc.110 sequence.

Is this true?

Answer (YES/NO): YES